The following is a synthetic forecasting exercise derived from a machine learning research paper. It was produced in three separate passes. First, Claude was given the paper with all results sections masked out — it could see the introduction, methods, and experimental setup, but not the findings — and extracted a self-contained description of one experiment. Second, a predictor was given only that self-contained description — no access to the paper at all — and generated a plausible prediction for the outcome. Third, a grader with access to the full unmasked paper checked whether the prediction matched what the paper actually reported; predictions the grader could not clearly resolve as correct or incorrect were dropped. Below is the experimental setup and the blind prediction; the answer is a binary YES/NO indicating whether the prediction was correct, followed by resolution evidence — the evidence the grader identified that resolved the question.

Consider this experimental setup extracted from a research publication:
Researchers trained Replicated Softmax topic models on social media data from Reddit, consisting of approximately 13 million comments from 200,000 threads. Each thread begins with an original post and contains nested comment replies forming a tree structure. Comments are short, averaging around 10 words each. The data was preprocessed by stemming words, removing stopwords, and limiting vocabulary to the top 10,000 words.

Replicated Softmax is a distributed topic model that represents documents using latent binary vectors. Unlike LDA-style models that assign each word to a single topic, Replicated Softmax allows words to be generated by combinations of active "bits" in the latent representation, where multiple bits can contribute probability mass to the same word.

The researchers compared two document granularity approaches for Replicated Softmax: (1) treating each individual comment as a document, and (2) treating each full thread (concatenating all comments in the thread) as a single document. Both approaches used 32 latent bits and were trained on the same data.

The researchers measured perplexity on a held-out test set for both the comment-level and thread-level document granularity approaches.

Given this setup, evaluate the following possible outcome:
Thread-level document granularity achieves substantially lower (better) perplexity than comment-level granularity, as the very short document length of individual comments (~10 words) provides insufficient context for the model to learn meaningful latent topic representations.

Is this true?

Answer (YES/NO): NO